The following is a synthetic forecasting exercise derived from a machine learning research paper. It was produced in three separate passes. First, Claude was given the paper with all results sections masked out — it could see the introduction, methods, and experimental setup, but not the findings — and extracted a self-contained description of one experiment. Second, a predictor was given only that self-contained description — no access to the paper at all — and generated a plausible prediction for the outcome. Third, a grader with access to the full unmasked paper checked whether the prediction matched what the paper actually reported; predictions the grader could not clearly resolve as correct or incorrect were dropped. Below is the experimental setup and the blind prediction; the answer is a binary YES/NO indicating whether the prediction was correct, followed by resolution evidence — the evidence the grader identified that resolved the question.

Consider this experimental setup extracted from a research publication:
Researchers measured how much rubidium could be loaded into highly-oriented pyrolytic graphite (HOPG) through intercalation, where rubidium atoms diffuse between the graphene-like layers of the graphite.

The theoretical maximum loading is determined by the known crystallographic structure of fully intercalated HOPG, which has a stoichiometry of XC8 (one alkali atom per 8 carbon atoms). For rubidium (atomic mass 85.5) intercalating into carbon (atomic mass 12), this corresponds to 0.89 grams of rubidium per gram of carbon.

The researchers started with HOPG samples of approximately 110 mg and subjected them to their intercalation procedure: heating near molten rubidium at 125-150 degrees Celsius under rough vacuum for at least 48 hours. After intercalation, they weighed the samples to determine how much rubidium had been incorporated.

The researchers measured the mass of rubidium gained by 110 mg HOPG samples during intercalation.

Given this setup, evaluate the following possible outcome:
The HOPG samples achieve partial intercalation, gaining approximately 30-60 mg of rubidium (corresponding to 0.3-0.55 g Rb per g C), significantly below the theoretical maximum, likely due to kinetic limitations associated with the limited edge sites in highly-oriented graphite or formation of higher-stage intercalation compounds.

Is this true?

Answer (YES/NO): NO